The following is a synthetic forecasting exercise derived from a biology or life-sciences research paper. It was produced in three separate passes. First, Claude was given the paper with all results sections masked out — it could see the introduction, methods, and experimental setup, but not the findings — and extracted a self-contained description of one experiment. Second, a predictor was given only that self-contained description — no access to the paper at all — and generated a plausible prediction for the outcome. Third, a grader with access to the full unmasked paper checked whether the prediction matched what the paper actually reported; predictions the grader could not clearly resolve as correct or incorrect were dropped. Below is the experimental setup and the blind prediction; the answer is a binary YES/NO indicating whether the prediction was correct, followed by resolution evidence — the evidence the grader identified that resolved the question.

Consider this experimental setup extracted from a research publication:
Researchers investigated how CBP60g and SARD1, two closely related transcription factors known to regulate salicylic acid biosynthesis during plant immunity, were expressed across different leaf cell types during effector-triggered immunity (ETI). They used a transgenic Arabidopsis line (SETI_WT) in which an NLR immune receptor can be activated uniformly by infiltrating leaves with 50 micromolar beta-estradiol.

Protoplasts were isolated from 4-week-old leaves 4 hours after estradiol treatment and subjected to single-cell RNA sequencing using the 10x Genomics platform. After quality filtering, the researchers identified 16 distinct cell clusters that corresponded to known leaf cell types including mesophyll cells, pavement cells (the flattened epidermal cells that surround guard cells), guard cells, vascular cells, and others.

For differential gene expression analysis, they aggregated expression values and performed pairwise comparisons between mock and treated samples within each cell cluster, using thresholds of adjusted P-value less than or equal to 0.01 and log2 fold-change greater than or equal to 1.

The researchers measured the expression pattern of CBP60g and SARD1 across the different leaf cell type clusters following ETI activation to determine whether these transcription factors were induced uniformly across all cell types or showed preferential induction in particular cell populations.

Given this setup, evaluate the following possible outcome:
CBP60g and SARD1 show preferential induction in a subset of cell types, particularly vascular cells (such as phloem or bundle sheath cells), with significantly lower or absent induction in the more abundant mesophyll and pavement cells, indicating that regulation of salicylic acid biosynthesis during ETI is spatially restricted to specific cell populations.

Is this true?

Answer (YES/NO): NO